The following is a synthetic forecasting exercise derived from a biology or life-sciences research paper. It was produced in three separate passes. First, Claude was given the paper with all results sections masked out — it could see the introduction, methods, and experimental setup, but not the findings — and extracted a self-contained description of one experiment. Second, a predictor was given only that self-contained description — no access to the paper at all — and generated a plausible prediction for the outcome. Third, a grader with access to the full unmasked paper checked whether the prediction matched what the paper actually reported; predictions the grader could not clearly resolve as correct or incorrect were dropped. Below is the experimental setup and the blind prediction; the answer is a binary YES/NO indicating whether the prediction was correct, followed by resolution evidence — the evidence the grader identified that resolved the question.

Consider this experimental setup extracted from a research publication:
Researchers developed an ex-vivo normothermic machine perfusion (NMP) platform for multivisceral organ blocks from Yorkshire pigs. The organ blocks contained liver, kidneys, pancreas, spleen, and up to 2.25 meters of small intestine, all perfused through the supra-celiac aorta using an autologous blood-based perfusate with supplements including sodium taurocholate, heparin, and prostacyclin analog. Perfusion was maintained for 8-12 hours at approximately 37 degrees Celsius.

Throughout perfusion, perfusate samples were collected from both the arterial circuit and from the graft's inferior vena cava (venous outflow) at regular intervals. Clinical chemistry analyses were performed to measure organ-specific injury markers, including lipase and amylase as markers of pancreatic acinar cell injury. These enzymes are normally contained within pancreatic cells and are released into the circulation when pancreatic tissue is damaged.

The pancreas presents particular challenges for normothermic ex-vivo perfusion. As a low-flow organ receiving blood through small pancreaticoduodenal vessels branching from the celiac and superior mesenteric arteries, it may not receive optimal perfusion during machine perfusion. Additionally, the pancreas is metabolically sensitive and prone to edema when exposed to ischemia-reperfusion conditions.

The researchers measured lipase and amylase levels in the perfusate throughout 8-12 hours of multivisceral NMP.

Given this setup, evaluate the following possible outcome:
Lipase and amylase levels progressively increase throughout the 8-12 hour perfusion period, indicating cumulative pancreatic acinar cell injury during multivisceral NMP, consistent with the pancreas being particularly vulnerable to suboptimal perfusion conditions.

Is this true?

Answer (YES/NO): NO